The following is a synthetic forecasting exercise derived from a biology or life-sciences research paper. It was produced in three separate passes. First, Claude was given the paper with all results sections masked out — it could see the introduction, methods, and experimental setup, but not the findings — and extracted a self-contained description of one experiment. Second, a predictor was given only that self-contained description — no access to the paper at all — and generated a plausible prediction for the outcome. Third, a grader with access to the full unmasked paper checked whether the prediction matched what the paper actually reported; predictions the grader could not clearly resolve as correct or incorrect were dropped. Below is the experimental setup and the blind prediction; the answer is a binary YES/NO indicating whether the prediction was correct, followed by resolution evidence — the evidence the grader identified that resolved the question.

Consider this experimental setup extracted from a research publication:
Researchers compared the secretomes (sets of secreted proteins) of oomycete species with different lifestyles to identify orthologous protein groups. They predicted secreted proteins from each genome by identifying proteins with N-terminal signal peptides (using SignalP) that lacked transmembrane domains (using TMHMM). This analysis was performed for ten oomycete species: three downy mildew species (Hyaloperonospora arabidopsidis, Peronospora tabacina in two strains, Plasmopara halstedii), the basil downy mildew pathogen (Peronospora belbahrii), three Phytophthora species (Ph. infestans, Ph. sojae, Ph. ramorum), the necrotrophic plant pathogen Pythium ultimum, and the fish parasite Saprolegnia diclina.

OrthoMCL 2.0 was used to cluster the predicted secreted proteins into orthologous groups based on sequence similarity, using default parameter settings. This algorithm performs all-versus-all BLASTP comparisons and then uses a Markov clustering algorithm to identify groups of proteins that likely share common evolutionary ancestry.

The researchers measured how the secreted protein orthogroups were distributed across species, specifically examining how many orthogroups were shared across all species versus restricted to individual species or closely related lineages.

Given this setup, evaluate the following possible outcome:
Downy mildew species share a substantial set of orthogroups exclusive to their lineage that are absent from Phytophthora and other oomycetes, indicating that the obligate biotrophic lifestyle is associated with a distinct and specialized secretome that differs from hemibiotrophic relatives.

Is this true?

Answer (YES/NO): YES